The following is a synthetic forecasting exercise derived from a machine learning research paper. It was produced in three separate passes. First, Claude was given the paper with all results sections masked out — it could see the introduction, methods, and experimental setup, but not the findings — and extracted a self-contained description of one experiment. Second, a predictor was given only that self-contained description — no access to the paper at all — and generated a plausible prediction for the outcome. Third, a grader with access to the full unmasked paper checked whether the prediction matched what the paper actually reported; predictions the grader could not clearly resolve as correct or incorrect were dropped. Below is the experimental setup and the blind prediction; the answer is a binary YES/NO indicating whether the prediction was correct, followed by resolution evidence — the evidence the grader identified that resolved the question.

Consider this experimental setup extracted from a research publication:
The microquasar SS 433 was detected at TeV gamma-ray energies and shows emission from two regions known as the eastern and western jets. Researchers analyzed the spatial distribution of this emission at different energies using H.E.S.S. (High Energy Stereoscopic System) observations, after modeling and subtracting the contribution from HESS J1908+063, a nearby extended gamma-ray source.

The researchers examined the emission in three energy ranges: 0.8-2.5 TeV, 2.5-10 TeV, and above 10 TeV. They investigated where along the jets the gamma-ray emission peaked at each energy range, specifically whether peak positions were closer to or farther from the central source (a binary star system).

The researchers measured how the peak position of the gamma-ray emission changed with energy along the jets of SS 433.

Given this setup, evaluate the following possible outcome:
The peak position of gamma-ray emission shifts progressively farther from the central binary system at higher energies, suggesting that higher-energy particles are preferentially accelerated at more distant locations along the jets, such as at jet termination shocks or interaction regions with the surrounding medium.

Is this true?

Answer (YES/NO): NO